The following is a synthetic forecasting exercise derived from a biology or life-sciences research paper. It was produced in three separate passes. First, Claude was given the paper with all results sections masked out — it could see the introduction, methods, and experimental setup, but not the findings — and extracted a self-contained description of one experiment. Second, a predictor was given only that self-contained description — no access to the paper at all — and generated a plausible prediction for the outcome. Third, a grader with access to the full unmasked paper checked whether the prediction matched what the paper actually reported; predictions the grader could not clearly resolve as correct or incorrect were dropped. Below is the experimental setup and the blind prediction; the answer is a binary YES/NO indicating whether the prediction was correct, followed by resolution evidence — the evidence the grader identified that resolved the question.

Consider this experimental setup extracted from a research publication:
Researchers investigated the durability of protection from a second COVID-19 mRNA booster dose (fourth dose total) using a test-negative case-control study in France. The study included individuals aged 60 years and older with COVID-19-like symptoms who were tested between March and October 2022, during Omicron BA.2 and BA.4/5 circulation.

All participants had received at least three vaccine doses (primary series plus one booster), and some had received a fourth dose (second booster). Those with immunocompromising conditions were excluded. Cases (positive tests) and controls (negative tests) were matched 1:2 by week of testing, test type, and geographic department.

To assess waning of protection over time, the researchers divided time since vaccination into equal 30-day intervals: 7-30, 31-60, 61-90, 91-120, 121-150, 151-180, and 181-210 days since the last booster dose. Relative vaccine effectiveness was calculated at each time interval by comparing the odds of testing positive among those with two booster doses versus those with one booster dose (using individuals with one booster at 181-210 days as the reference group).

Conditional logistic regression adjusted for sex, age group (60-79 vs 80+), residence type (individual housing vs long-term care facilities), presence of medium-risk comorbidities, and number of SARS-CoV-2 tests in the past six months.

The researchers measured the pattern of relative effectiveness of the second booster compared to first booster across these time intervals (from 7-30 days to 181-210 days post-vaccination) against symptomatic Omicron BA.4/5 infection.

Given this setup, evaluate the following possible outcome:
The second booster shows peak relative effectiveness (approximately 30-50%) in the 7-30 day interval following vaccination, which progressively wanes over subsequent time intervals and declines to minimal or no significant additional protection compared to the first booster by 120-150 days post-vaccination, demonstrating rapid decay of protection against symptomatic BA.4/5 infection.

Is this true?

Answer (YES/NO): YES